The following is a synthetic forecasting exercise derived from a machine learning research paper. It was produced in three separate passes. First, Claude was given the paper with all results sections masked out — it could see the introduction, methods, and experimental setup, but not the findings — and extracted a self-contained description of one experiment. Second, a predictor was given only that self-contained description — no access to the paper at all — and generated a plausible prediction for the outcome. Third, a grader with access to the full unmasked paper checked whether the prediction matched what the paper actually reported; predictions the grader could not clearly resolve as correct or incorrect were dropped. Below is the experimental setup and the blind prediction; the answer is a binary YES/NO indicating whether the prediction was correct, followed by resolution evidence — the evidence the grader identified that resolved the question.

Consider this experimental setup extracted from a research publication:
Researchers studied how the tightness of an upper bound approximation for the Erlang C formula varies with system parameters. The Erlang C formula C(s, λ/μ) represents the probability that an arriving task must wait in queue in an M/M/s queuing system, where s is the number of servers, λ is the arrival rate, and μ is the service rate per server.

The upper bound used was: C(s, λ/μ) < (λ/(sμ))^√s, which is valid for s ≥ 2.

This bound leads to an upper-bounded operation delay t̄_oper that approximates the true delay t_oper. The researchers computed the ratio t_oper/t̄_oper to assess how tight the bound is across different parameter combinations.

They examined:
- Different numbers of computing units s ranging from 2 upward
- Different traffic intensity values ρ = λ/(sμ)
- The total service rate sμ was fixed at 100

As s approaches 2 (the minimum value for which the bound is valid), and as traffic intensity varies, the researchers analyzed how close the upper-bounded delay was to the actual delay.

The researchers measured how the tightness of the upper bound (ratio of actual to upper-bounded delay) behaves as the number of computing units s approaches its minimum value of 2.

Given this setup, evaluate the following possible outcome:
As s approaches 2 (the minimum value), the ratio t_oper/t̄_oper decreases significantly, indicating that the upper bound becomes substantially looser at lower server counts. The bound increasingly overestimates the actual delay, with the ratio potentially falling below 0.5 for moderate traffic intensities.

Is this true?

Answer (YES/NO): NO